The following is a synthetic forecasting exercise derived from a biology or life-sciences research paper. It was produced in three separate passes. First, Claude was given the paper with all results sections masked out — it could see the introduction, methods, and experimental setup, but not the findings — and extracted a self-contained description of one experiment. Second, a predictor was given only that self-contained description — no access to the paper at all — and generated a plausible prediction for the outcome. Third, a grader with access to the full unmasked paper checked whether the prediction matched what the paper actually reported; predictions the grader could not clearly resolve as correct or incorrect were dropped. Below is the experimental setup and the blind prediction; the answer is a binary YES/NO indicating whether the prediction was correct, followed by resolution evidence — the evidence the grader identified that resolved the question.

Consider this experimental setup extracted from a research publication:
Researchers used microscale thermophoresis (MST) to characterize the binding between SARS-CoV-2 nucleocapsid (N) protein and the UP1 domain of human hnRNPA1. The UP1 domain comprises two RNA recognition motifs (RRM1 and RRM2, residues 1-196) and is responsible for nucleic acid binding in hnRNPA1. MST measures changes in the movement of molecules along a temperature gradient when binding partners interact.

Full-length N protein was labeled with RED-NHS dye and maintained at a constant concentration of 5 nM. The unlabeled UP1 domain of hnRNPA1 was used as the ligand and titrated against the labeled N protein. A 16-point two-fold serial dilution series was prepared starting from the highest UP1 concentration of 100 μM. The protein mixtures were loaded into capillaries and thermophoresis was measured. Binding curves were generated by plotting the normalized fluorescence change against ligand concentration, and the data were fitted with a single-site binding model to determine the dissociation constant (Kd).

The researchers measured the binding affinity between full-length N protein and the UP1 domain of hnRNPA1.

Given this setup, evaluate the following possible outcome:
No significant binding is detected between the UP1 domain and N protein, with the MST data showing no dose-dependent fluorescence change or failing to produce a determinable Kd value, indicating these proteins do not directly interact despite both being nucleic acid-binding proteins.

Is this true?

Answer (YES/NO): YES